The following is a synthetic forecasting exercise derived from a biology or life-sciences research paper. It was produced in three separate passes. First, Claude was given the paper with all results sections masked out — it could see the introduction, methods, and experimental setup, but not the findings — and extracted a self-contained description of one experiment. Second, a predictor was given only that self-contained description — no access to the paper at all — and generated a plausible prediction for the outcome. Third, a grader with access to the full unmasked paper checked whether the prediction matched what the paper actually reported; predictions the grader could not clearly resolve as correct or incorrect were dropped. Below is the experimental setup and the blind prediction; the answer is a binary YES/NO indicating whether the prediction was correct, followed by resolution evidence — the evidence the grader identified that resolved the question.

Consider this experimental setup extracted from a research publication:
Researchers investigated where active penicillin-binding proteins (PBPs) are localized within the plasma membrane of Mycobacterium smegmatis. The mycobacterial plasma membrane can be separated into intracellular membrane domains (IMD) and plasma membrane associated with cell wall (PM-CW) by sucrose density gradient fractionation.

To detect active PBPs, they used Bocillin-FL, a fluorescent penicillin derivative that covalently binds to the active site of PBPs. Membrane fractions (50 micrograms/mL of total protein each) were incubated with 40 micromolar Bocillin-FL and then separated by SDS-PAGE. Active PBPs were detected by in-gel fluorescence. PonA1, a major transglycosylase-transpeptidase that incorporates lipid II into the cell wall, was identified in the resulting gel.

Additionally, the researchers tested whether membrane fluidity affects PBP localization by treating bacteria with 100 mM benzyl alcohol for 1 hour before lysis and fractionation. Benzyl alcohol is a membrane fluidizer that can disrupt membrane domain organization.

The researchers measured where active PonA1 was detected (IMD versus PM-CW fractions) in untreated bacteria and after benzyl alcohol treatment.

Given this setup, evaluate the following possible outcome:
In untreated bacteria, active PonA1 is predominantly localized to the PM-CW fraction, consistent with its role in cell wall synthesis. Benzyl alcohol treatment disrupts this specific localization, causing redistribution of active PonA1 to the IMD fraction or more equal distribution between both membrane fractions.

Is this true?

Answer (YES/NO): NO